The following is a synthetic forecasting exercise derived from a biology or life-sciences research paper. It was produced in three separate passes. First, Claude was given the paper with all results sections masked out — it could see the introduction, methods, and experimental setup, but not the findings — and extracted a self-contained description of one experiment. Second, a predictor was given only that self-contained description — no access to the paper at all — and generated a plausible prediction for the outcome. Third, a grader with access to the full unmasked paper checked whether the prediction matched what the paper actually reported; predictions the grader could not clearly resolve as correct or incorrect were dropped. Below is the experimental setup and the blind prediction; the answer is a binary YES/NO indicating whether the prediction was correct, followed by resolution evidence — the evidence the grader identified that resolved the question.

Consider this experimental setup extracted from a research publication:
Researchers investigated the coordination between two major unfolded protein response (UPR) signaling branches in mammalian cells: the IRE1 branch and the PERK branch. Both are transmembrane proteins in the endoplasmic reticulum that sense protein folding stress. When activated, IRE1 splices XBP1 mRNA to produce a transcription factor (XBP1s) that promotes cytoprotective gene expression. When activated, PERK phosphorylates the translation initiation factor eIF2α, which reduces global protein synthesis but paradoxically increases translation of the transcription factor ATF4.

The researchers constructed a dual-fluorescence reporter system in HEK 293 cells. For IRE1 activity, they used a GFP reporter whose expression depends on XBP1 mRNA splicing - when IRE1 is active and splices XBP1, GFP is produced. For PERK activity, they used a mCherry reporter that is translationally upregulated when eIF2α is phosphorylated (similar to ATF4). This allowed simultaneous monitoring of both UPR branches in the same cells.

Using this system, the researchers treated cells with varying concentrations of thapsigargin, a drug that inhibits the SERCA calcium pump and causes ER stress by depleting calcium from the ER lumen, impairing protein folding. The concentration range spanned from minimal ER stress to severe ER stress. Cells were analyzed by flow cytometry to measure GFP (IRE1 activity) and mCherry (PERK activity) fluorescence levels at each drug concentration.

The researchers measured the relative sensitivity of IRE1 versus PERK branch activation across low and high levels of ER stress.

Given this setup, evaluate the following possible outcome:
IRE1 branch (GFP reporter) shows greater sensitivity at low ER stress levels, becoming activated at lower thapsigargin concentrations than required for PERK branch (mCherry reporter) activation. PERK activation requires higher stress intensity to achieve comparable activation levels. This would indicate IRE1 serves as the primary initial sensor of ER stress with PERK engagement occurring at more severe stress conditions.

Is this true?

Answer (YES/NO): YES